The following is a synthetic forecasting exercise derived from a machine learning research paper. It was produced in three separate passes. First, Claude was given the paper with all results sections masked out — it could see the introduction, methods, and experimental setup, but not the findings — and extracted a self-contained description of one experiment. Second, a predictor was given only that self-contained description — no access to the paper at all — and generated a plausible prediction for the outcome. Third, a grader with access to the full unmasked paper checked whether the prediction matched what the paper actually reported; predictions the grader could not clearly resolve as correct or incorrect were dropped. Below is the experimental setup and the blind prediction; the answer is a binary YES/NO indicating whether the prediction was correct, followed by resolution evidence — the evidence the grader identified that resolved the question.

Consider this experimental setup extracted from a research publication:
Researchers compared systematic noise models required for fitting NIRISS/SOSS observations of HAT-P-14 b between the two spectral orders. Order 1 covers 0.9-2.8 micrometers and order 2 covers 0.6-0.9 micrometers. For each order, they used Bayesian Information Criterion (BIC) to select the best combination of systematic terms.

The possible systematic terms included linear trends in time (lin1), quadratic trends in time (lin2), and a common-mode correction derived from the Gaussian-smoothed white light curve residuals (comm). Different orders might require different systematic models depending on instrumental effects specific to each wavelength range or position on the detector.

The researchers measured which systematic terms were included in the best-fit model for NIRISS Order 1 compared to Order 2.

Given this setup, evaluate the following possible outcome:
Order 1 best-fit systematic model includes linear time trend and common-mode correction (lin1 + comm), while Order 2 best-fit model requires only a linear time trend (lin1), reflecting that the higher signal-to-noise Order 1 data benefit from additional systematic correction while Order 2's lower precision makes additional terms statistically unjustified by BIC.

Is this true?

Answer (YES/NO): NO